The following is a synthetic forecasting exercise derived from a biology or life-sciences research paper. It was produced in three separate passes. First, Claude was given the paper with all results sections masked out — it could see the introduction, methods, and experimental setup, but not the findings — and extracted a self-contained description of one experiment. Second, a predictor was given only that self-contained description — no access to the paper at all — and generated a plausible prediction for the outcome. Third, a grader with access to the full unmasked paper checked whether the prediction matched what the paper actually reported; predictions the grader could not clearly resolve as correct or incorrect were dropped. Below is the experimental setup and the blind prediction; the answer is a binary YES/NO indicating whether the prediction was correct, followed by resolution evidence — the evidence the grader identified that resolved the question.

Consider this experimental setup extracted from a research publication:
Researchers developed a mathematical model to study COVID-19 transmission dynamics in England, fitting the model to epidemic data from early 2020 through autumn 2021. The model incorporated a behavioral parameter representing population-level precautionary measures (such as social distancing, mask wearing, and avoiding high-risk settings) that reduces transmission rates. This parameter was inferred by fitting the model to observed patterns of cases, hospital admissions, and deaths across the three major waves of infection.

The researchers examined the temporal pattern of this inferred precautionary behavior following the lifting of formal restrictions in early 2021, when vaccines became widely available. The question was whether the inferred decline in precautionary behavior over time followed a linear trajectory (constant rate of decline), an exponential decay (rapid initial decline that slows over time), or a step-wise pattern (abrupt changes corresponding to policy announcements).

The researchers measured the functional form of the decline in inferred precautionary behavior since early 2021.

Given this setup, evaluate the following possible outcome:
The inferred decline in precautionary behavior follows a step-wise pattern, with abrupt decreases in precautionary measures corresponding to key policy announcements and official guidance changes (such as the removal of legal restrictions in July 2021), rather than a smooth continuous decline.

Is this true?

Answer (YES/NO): NO